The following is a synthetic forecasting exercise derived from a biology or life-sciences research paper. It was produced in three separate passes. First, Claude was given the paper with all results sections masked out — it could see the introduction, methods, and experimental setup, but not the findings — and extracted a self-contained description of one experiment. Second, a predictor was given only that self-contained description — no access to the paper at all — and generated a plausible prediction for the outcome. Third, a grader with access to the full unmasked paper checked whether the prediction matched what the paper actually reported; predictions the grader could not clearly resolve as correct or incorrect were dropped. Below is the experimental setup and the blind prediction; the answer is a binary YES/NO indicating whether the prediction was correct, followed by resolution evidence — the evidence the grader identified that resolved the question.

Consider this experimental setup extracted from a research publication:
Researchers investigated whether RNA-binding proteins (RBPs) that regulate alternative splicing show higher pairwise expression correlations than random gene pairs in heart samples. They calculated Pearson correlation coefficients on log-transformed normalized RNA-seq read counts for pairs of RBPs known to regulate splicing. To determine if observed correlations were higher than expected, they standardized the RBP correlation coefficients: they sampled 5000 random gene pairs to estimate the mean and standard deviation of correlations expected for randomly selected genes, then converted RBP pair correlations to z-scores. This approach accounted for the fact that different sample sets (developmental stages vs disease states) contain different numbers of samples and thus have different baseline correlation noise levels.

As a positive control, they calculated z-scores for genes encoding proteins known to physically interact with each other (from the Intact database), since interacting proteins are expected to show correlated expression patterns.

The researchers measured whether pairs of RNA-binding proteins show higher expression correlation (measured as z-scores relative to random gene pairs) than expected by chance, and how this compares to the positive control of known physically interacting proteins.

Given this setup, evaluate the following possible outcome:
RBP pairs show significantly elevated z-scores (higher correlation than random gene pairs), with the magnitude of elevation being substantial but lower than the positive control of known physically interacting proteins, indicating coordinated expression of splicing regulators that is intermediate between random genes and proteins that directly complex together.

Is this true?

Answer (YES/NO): NO